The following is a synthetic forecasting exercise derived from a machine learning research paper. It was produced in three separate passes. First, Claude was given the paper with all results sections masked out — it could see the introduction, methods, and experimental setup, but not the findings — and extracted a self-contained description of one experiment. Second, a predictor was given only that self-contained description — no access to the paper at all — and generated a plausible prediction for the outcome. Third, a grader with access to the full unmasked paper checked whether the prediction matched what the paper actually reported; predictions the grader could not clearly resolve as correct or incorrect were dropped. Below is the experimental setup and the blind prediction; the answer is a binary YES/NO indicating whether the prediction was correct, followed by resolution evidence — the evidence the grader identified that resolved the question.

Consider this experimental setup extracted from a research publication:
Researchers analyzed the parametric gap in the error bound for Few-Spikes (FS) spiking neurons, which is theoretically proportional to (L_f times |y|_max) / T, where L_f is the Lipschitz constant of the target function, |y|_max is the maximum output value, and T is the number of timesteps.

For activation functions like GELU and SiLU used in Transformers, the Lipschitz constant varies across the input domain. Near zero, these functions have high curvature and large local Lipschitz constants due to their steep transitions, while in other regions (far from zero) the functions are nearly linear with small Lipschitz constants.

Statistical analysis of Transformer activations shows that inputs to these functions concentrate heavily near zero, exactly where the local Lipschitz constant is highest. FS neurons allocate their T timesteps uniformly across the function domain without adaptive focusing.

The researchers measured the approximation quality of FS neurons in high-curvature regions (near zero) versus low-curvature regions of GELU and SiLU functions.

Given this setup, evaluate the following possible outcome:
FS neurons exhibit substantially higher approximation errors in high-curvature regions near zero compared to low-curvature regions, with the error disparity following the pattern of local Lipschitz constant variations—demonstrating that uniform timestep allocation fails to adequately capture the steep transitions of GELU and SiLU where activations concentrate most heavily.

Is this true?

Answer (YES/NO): YES